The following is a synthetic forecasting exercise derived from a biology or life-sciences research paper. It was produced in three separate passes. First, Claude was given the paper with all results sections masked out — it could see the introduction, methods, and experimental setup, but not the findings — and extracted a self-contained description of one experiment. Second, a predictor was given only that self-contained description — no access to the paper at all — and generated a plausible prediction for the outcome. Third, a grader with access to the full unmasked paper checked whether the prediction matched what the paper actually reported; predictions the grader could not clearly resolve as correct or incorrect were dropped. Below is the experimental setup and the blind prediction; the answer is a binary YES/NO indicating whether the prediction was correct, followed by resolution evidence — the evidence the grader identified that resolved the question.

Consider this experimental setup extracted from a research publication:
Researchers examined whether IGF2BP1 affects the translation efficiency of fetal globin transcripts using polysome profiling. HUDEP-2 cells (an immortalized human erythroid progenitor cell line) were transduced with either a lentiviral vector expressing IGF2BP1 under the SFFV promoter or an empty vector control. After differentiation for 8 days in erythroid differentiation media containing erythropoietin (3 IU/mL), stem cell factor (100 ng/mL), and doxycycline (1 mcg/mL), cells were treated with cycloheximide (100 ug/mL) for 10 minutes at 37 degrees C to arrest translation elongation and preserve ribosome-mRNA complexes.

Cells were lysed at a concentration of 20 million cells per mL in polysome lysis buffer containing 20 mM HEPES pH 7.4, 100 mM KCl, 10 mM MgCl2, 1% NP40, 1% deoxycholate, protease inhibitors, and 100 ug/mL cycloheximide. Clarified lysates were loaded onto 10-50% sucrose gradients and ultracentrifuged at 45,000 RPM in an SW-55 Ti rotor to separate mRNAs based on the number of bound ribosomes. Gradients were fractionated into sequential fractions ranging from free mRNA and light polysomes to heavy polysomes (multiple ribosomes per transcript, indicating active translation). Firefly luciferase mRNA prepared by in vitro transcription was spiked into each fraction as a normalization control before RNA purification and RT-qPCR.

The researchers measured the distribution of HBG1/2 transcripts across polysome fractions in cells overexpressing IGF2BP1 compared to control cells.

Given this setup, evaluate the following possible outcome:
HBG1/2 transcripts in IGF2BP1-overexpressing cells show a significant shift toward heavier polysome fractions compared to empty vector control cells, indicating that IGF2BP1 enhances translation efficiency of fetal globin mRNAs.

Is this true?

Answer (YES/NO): YES